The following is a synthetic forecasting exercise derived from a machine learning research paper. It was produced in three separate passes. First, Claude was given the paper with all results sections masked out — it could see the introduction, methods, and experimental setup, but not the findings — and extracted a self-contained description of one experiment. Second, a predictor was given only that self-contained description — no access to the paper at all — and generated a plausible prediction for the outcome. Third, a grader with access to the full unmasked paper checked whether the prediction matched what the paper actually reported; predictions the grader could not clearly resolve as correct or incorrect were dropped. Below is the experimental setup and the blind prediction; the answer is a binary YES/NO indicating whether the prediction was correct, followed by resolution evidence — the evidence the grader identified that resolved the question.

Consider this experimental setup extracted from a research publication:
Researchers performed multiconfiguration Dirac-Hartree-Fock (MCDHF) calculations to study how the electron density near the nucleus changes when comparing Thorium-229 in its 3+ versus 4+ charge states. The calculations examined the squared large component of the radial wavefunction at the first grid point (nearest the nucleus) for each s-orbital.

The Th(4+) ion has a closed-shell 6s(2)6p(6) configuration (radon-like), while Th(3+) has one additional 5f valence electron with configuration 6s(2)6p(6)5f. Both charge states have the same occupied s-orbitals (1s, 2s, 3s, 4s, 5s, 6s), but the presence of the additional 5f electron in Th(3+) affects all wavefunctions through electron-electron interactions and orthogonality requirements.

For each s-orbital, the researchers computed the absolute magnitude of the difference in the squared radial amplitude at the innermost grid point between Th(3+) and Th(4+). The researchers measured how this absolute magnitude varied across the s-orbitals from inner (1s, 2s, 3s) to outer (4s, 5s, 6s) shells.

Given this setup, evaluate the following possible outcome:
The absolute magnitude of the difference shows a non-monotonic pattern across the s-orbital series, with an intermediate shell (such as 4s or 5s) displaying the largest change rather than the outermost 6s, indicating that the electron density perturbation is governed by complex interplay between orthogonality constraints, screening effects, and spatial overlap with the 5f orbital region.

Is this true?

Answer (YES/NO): NO